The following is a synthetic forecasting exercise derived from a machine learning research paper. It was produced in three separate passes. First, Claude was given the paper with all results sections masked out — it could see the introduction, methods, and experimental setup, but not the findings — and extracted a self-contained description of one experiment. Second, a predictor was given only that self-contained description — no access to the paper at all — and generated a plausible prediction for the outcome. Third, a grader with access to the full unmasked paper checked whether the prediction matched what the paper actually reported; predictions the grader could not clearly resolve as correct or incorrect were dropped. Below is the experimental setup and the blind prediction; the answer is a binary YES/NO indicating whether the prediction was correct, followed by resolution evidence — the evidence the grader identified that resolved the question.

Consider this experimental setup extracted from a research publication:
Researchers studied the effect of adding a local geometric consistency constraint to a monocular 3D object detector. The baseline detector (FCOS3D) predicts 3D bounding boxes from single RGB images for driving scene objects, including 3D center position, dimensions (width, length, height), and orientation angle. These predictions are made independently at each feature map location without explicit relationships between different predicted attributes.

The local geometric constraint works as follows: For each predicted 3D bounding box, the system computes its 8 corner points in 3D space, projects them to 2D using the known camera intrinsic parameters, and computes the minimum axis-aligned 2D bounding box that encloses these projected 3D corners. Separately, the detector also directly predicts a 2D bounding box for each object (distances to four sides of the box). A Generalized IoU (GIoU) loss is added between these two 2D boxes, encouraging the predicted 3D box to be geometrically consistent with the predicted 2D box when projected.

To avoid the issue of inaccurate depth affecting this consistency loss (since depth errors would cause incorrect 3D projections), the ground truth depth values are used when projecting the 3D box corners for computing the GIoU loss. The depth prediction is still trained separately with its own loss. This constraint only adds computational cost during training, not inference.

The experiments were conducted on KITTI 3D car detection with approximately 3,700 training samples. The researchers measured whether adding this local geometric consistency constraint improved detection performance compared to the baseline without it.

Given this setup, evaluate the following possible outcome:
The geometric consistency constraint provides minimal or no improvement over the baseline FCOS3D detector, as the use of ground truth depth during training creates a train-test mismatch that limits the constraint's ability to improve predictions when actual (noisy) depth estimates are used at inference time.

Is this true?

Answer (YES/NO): NO